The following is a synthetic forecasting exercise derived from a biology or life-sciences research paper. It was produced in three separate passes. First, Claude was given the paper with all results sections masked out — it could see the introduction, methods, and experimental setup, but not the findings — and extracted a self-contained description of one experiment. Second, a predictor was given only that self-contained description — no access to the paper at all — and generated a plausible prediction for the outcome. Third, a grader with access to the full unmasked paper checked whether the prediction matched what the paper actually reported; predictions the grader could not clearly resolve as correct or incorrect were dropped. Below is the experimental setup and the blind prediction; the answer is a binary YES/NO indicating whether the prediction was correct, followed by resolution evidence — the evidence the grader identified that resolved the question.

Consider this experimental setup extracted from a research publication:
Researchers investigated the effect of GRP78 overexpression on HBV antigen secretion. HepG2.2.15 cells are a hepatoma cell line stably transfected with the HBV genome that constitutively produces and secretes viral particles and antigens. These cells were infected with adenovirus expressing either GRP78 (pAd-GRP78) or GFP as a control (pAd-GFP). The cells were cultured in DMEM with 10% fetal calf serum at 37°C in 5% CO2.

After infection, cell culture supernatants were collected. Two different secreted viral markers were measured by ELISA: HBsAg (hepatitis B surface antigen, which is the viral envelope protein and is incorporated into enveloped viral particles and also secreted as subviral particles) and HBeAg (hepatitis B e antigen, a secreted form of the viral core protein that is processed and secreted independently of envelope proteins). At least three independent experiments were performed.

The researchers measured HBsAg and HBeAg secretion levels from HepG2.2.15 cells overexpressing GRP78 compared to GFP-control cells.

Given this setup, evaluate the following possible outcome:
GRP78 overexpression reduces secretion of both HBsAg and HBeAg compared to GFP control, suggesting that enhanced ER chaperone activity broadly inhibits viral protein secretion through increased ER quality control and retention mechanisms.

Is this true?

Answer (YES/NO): NO